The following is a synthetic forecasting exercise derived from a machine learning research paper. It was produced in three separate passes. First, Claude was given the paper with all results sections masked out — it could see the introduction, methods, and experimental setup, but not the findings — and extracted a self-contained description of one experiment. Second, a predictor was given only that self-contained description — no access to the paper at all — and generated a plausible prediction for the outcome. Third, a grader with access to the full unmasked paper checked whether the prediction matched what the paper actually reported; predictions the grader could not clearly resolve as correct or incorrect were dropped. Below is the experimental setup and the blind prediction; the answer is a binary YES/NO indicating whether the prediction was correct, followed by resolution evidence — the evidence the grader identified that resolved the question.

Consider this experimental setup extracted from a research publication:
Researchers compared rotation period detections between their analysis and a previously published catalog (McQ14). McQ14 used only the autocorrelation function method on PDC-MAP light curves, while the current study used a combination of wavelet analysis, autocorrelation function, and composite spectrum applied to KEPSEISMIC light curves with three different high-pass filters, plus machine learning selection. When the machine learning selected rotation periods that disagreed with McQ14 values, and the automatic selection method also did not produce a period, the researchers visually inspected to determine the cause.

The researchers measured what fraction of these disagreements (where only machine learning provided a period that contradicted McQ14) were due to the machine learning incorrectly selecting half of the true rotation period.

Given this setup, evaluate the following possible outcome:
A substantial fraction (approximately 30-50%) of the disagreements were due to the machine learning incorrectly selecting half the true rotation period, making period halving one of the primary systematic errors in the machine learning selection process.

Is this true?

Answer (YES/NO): NO